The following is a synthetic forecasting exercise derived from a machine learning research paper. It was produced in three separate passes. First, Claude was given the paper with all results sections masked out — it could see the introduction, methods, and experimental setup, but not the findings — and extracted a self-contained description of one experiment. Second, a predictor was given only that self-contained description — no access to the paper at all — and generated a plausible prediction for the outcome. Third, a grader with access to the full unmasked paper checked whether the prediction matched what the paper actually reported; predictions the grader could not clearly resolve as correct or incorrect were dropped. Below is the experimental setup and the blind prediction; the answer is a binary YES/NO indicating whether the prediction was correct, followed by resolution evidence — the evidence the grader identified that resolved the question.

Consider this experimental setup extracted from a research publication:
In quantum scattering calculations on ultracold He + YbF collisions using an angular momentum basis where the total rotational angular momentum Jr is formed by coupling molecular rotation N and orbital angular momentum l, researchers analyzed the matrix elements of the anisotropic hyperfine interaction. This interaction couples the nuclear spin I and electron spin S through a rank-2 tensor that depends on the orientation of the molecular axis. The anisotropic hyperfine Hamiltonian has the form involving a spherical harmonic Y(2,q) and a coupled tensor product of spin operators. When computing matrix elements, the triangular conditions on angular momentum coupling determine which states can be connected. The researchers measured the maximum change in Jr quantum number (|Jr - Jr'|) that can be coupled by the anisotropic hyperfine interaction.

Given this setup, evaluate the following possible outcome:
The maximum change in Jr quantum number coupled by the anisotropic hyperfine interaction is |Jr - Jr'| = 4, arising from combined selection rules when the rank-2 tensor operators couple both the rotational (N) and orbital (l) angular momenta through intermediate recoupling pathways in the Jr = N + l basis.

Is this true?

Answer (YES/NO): NO